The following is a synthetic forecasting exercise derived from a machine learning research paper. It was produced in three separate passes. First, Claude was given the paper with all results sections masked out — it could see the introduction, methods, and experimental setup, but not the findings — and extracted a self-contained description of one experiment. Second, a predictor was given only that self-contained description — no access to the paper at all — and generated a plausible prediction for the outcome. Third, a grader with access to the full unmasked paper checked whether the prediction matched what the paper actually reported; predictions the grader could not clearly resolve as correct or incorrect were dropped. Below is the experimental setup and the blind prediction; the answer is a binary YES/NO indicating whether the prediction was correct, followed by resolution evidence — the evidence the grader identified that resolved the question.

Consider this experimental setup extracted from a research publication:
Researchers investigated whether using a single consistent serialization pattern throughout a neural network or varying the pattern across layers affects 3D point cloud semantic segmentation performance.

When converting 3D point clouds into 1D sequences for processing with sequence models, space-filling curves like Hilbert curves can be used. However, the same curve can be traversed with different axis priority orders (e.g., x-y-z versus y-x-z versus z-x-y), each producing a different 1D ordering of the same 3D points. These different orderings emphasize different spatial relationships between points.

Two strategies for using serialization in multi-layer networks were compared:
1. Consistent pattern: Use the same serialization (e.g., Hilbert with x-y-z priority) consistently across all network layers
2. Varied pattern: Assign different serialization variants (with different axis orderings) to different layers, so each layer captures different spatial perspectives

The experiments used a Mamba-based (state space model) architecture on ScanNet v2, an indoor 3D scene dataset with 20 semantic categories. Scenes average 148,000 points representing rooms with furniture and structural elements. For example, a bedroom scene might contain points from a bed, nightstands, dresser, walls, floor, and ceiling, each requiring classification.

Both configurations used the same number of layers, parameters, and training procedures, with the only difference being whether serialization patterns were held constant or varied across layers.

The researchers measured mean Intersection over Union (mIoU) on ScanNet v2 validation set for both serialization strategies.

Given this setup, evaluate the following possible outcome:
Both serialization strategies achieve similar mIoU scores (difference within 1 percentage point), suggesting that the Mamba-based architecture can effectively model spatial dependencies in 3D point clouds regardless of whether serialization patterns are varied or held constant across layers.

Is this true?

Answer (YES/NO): NO